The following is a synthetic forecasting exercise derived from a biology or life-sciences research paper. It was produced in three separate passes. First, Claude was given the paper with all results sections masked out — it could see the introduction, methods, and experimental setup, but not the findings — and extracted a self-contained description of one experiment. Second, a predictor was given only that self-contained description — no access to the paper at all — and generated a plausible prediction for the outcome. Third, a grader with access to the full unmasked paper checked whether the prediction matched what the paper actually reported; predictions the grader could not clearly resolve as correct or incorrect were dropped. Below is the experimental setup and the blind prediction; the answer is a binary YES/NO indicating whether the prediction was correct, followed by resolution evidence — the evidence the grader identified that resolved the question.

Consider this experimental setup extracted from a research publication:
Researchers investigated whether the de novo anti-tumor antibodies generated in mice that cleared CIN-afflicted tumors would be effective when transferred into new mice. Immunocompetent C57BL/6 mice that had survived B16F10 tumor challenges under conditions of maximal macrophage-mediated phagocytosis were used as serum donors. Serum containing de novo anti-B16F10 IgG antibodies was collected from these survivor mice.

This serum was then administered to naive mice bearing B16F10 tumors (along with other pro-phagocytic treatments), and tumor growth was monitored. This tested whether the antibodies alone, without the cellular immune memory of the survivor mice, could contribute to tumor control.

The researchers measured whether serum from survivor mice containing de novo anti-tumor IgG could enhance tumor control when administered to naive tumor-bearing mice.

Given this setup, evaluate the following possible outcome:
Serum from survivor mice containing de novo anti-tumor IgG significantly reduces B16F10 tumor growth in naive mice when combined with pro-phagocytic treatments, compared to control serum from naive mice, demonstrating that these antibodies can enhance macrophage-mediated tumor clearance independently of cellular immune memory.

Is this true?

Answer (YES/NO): YES